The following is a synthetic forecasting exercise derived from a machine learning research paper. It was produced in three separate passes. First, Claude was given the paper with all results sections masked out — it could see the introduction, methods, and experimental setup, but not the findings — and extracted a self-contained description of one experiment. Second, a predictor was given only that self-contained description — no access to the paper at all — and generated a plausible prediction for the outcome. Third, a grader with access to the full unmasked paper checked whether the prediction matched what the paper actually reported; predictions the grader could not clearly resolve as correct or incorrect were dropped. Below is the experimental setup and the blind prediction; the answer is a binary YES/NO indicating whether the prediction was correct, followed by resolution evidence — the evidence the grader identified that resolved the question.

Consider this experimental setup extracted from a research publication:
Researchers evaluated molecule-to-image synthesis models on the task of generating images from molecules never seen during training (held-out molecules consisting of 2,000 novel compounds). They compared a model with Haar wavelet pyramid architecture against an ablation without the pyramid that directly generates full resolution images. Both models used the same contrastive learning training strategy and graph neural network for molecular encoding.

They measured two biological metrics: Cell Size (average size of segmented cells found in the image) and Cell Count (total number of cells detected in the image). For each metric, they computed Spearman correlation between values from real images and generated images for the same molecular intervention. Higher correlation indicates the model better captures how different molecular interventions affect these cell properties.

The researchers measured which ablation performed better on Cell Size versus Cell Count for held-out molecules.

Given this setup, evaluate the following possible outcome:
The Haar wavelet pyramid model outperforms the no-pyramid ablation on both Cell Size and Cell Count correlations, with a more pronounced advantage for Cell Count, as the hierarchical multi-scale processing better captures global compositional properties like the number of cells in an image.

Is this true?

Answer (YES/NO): NO